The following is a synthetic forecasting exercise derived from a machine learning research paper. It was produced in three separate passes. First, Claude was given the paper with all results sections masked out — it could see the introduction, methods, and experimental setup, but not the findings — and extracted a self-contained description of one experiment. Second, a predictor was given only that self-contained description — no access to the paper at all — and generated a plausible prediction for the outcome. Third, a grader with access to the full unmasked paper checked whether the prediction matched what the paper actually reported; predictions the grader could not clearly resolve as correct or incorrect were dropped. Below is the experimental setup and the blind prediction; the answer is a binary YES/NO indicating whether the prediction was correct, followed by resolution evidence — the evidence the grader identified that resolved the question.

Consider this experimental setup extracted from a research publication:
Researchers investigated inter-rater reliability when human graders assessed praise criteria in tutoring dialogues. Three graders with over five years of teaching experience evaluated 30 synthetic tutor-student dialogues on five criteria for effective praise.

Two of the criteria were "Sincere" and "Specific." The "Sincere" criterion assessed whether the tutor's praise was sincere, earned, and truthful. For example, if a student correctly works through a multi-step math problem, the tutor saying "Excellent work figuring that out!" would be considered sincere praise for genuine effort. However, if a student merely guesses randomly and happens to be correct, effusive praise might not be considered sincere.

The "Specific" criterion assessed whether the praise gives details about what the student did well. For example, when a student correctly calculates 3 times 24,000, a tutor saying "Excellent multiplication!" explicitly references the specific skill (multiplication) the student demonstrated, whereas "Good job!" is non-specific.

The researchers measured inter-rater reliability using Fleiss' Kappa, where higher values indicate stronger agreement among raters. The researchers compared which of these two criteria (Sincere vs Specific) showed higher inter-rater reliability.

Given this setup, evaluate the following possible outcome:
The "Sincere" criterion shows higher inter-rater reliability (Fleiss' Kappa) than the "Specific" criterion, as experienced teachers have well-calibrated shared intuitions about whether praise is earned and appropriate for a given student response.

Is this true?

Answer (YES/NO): YES